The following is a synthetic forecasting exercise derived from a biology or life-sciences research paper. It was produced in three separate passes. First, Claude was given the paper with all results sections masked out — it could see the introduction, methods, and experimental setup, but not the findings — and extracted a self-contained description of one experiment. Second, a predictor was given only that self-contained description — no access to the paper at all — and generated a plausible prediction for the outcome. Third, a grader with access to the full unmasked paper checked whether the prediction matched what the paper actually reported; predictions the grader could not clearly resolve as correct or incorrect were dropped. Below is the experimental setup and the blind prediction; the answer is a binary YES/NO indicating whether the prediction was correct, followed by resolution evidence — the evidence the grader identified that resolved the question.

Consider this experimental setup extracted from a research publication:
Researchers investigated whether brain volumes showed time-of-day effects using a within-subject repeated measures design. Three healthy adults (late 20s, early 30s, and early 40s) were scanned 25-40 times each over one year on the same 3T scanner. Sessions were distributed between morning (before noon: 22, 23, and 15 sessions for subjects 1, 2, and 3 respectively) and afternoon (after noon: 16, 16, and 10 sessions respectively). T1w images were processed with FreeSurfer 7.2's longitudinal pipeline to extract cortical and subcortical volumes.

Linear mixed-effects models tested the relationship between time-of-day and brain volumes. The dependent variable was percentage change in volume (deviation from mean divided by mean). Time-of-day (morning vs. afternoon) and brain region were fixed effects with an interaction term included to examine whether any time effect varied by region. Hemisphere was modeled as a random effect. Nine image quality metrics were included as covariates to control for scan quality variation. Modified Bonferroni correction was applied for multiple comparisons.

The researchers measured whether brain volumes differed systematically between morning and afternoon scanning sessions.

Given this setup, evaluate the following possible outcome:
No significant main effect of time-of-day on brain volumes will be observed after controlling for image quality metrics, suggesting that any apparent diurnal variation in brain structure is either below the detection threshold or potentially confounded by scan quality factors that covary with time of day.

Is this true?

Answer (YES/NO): YES